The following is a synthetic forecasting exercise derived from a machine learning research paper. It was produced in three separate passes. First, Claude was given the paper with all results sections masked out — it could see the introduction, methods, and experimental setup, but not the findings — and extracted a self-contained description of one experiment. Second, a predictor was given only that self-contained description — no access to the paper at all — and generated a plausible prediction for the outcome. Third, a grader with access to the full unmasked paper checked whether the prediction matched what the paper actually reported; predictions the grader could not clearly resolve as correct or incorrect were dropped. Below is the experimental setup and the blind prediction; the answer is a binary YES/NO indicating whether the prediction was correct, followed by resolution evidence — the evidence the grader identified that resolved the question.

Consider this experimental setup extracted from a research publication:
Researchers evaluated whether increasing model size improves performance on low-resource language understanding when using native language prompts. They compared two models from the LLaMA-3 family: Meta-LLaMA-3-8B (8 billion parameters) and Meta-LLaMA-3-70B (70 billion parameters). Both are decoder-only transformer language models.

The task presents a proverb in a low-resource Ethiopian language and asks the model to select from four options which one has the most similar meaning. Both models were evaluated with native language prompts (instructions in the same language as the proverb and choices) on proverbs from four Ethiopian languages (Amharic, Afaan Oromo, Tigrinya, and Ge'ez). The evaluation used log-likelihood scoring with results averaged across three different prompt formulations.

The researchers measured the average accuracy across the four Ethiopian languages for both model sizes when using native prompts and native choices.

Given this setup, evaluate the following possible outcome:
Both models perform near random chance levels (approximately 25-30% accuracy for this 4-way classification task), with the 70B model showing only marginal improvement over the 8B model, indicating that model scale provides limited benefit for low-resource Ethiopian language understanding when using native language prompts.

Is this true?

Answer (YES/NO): NO